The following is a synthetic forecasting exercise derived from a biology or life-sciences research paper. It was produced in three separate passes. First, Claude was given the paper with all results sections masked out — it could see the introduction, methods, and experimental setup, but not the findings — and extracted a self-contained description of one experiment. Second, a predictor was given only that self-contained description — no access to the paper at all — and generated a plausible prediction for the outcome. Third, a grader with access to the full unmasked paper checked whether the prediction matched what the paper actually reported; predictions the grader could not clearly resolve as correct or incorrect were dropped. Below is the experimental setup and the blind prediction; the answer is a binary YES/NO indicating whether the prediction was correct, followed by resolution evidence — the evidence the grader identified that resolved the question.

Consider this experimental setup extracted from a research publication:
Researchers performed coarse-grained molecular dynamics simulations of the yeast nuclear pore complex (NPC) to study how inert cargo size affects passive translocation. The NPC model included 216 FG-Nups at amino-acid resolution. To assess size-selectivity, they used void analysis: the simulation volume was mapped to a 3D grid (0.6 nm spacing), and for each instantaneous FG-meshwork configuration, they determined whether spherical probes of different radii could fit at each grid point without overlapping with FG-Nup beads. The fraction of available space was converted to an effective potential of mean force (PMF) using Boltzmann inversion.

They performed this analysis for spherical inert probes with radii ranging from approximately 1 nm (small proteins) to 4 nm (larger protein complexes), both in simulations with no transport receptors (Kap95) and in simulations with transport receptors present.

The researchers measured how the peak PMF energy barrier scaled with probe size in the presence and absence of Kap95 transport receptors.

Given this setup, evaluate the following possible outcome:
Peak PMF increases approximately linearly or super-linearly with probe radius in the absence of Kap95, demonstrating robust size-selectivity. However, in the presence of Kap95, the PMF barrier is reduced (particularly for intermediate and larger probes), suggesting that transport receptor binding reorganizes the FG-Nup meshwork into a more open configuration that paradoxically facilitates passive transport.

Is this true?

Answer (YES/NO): NO